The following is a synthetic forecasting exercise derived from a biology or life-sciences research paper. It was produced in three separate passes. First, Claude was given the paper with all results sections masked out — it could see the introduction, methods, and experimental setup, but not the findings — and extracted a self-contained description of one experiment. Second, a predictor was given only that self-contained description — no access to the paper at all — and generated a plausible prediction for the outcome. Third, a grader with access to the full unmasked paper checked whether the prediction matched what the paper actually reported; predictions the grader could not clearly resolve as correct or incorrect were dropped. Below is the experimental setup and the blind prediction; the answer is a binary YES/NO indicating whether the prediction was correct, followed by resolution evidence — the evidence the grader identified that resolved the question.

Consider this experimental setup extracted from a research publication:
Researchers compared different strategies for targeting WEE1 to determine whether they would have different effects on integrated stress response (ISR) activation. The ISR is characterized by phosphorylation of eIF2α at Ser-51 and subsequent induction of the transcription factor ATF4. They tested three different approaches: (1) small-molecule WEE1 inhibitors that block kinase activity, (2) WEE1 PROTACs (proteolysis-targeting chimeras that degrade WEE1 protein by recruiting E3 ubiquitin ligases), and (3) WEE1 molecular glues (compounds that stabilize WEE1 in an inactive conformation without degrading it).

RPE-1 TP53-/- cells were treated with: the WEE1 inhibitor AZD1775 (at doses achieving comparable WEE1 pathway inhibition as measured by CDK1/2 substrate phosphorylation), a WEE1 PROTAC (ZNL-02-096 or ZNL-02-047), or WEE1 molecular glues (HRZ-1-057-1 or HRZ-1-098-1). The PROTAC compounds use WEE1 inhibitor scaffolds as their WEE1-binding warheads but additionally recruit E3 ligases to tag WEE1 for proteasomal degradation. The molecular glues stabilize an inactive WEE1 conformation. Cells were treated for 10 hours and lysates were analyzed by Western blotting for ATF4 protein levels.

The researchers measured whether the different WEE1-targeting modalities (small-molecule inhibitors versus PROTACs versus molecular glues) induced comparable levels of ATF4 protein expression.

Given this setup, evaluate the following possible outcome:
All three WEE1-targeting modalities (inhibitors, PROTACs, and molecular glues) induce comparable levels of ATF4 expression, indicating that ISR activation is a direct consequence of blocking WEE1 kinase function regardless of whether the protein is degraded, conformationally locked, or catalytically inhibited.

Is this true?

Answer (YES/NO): NO